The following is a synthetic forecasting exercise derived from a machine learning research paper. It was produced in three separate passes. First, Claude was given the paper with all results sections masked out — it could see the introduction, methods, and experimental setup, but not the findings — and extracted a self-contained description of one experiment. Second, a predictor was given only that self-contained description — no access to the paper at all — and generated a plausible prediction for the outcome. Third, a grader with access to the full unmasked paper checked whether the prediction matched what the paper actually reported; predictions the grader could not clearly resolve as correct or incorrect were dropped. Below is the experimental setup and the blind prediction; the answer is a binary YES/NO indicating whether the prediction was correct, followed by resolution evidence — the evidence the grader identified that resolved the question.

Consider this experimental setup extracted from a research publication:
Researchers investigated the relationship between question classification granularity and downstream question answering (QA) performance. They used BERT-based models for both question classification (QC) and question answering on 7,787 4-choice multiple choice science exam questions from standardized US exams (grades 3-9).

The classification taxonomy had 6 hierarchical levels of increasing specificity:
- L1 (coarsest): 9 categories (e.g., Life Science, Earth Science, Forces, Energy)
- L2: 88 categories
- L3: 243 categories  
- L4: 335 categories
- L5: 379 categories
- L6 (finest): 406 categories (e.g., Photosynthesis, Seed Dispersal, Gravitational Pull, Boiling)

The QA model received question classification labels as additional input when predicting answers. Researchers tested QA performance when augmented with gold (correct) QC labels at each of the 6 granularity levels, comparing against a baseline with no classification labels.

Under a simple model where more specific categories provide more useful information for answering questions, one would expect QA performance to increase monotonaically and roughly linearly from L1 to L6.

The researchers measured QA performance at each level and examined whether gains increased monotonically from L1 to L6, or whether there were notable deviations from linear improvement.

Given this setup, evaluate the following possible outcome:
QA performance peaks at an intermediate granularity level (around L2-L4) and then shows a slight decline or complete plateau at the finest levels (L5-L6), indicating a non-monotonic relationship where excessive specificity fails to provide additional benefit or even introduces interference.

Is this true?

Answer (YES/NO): NO